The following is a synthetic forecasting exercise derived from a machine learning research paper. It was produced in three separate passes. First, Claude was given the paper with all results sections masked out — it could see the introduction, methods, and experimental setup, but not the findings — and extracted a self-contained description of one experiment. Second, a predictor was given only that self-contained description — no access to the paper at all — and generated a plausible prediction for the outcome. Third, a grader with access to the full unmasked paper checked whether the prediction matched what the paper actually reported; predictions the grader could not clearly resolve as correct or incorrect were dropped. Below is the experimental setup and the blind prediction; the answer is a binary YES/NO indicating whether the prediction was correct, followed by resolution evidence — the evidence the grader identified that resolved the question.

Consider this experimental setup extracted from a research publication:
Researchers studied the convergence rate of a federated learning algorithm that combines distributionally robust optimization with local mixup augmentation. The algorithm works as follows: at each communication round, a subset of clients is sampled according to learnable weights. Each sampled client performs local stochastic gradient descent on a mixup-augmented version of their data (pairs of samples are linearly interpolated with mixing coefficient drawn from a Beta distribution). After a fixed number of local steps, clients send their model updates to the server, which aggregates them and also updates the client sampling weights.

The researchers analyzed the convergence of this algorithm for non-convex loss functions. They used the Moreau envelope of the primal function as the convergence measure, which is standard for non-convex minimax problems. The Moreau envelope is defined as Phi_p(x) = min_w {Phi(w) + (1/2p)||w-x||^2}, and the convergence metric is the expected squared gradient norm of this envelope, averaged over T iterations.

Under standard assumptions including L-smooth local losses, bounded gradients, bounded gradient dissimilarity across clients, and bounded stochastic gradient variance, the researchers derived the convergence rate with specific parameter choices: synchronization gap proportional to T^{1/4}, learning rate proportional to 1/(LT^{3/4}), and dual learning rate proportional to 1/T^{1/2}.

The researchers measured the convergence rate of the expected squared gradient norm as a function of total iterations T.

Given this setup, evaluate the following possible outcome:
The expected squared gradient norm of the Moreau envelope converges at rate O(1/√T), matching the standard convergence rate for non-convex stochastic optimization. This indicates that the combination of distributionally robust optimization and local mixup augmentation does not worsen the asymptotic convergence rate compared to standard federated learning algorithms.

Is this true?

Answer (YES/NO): NO